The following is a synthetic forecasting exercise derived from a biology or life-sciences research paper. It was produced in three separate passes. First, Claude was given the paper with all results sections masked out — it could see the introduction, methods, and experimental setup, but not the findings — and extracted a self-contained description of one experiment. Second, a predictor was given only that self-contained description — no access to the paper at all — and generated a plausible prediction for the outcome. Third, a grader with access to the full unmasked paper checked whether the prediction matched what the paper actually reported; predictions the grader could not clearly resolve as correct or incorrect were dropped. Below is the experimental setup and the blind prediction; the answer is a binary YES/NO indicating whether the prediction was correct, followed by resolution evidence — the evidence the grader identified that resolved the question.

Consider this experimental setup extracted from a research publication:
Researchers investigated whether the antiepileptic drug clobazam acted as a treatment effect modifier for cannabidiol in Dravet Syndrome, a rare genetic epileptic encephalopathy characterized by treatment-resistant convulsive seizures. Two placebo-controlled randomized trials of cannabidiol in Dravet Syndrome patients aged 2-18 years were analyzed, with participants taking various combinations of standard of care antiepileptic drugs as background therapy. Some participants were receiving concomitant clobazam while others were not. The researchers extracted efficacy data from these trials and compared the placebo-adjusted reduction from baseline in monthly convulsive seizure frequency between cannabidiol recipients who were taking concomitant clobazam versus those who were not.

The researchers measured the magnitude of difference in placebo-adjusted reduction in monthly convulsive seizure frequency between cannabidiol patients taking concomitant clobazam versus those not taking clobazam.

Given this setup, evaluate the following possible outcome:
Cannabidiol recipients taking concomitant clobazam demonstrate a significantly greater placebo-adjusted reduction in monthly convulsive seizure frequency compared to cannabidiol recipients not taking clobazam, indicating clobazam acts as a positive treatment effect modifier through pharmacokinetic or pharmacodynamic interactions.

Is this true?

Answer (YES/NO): YES